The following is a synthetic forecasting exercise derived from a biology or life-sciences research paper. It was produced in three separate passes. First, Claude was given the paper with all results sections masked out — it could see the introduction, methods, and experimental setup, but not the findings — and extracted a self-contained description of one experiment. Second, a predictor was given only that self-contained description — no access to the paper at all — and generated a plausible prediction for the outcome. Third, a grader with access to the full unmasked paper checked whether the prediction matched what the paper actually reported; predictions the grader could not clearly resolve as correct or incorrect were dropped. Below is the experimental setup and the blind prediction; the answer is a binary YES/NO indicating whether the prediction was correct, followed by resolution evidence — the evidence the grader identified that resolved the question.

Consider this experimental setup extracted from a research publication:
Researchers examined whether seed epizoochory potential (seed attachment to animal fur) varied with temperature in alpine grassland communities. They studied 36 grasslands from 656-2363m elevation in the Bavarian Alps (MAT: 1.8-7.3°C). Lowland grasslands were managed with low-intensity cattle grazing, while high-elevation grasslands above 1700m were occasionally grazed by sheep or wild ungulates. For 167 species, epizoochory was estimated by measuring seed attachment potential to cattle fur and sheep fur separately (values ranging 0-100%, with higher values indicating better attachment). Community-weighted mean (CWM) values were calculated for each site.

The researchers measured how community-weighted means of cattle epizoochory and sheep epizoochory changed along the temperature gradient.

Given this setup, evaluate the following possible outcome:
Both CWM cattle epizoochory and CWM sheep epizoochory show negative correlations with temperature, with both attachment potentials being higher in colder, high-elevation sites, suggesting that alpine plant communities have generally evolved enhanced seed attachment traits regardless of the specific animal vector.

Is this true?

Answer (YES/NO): NO